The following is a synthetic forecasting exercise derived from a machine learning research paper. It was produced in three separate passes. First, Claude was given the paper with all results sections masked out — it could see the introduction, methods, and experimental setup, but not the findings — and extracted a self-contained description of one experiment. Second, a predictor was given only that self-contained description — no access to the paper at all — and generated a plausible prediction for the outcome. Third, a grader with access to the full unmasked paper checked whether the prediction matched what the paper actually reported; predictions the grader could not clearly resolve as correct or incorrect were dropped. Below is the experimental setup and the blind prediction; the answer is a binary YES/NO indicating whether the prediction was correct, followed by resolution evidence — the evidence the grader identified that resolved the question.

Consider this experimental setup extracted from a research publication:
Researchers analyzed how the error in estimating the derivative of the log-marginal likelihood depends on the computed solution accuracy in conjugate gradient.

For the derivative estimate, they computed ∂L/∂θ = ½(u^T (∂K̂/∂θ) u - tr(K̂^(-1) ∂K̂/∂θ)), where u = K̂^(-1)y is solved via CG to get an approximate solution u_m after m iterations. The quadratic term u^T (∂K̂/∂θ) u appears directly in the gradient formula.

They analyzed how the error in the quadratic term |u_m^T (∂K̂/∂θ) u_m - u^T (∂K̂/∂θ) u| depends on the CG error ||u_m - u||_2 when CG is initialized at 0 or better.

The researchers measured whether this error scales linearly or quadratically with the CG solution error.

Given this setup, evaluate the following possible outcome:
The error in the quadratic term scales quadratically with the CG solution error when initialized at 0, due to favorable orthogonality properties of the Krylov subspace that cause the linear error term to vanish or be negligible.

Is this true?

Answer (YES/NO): NO